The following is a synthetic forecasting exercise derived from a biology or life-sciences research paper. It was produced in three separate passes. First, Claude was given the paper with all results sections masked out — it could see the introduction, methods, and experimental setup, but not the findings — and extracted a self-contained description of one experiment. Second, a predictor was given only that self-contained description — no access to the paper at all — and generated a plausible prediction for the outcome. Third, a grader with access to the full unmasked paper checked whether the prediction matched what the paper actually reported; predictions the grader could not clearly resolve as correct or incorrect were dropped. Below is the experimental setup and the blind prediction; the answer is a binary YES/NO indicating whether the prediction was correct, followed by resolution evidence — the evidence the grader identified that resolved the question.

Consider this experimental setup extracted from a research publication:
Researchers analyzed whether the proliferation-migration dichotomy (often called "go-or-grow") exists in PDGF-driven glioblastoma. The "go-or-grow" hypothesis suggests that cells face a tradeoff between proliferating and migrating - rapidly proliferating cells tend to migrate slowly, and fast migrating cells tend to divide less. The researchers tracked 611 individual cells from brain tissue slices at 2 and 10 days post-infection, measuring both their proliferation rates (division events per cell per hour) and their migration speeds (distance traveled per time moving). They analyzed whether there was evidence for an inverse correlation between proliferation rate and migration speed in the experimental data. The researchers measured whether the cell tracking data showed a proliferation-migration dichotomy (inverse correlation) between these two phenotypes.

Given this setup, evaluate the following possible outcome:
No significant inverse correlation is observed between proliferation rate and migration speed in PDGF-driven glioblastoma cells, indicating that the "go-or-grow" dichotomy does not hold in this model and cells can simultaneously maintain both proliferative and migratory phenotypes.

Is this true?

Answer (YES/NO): YES